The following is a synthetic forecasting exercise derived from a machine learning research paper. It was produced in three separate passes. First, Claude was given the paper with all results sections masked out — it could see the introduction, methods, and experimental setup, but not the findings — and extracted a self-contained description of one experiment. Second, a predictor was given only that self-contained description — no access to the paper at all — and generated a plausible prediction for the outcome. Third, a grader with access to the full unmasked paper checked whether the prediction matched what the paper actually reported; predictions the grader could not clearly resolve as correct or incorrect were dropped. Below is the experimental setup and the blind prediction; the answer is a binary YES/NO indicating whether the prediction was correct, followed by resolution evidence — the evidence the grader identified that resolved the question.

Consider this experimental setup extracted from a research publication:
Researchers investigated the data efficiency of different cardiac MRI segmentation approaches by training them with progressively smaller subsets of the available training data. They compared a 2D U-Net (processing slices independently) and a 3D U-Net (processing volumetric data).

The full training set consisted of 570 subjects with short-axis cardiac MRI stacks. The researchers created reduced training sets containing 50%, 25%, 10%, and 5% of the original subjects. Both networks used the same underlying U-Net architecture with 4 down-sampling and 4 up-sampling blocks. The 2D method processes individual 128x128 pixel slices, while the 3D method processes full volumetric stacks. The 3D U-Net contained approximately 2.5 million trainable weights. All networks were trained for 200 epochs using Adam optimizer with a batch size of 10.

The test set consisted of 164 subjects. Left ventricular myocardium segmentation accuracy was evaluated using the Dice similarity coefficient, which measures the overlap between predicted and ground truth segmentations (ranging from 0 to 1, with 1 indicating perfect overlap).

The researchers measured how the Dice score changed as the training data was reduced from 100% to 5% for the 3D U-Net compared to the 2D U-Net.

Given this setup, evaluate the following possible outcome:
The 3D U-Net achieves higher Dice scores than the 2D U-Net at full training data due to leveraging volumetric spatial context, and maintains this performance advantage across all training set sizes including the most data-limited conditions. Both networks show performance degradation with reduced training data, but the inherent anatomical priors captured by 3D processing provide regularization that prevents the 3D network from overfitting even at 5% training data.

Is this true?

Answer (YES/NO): NO